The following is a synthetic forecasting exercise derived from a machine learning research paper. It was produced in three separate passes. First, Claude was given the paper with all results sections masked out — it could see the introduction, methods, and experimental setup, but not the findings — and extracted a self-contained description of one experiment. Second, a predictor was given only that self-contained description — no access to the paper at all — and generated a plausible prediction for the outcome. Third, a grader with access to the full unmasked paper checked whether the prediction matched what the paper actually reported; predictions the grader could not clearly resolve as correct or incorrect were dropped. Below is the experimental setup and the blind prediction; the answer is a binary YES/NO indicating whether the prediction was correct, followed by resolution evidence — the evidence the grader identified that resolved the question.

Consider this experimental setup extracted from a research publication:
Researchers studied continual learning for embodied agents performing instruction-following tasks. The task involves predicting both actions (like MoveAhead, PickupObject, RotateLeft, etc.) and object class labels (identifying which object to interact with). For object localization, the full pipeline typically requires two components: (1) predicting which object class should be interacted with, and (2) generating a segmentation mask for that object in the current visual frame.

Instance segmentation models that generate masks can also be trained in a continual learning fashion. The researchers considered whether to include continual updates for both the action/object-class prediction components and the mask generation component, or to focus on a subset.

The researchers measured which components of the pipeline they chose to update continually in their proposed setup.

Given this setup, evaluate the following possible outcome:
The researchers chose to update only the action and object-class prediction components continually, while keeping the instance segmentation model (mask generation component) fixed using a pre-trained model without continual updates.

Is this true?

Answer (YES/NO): NO